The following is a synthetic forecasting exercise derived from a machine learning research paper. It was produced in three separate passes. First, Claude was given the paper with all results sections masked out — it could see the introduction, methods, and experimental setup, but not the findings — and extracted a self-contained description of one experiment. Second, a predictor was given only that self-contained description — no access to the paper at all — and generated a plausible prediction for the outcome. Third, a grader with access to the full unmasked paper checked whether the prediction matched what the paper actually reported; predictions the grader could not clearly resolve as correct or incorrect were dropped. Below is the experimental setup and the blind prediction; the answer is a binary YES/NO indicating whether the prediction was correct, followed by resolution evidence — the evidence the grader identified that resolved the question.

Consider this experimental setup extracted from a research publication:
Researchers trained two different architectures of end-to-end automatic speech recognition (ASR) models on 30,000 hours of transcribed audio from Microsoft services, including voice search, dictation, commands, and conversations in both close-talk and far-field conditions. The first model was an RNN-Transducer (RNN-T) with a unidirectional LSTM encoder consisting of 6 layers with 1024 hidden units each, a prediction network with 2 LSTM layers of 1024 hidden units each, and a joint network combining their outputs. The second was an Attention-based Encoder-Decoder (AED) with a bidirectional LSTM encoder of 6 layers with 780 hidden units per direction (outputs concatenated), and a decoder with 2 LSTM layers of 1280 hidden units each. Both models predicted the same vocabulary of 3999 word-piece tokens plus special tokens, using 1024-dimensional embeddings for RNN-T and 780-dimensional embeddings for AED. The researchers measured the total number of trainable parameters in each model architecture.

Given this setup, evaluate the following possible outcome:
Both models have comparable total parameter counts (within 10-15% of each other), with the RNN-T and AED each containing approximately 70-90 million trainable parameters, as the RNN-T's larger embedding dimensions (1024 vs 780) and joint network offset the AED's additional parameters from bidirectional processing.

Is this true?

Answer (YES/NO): NO